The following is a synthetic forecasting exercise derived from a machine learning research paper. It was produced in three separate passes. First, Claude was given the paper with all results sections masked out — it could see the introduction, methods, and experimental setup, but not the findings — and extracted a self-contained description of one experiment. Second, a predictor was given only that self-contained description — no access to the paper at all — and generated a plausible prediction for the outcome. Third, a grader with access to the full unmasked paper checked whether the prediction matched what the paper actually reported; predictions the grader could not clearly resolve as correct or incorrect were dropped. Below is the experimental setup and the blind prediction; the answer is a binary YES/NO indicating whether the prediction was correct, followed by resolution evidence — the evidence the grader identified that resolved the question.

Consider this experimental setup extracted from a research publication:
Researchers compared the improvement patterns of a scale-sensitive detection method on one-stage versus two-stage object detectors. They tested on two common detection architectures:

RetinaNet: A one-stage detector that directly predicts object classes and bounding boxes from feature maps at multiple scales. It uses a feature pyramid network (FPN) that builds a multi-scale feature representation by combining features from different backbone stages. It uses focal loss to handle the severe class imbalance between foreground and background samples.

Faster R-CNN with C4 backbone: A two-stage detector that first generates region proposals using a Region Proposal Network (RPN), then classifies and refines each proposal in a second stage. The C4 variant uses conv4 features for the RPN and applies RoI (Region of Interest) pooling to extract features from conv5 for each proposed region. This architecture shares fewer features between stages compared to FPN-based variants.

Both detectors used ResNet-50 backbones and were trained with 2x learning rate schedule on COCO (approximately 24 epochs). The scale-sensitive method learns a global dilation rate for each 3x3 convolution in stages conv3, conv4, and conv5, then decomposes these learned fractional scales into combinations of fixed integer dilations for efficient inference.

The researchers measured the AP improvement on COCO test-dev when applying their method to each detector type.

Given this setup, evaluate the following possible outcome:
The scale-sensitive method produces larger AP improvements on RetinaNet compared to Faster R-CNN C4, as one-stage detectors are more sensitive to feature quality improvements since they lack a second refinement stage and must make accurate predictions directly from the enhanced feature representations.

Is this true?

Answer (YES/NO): NO